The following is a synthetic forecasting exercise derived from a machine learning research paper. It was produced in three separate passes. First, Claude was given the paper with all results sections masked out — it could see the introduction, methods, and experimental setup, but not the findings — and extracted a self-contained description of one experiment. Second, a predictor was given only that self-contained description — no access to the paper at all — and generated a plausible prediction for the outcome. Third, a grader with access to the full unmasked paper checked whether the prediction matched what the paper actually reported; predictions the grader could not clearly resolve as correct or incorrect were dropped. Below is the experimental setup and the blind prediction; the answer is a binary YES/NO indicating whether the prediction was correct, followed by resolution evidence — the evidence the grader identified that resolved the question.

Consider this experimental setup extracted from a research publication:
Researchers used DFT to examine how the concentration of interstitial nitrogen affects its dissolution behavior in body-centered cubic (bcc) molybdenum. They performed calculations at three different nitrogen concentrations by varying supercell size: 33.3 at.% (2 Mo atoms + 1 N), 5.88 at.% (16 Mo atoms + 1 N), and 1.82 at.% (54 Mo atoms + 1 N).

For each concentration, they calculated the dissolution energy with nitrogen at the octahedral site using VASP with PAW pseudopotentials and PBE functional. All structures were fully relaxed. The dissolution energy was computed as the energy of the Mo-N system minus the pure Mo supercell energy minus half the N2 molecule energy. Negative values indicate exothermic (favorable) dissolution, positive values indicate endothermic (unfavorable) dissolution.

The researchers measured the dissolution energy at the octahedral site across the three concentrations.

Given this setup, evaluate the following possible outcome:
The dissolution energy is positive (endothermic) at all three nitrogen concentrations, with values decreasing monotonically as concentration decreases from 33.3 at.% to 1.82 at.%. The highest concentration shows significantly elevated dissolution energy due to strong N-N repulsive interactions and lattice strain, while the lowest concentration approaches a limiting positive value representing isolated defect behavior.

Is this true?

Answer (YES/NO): NO